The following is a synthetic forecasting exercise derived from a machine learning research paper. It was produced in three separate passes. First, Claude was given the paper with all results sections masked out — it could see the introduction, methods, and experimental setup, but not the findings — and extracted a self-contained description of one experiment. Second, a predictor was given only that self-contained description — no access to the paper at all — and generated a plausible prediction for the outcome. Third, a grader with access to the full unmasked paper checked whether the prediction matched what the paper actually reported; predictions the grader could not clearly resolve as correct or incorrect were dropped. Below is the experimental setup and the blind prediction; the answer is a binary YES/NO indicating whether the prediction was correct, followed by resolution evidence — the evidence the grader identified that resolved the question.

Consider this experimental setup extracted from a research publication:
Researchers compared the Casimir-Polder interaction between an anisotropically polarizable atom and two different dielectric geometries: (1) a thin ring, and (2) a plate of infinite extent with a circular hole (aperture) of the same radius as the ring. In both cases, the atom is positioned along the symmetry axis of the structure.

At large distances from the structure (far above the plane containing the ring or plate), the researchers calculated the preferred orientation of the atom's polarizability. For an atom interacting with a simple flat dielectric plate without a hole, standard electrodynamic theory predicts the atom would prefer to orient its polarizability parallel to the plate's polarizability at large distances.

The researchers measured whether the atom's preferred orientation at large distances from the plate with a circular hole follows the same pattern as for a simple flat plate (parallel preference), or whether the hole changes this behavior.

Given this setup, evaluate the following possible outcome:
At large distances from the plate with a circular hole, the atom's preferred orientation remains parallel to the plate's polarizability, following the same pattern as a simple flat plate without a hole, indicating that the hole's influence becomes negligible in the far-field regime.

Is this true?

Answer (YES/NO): NO